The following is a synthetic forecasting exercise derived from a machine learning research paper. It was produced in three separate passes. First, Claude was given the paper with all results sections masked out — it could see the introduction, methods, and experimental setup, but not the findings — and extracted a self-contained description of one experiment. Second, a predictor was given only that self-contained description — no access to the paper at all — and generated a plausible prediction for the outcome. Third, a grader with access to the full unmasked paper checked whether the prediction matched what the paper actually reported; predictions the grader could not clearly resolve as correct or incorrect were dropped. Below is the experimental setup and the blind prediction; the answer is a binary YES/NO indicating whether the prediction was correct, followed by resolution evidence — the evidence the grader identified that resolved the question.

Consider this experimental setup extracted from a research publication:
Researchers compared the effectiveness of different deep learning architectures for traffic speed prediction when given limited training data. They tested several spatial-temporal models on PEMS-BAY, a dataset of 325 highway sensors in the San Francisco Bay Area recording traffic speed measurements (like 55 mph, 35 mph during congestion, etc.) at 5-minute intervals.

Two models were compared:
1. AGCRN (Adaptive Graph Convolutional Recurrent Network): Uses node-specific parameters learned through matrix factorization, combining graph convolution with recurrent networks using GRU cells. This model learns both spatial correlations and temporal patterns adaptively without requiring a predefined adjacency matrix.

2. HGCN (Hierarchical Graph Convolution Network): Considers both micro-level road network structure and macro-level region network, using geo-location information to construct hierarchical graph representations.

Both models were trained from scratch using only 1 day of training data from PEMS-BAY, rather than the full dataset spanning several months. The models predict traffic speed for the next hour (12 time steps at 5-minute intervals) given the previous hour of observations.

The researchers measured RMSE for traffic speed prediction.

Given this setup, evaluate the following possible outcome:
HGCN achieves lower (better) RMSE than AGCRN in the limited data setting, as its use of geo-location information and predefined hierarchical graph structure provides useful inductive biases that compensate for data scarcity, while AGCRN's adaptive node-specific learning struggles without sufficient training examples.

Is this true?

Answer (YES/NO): NO